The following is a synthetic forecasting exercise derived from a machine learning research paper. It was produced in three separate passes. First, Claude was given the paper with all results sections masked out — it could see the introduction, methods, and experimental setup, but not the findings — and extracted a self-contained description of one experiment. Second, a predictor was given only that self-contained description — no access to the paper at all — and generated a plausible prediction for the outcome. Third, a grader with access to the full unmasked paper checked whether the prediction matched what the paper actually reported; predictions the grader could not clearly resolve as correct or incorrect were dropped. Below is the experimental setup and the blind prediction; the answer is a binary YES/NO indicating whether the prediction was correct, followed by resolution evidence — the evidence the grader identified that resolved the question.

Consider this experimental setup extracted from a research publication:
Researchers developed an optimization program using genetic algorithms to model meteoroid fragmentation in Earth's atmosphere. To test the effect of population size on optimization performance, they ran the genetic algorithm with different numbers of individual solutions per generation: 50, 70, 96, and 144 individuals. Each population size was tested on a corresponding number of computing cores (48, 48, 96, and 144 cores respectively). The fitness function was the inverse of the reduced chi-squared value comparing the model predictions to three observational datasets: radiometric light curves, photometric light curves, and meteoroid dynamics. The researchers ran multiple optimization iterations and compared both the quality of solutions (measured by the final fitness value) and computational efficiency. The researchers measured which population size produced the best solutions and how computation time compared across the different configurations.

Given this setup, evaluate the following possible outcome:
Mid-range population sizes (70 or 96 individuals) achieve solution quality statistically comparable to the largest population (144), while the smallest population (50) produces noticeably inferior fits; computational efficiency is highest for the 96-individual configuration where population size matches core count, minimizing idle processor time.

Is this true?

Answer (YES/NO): NO